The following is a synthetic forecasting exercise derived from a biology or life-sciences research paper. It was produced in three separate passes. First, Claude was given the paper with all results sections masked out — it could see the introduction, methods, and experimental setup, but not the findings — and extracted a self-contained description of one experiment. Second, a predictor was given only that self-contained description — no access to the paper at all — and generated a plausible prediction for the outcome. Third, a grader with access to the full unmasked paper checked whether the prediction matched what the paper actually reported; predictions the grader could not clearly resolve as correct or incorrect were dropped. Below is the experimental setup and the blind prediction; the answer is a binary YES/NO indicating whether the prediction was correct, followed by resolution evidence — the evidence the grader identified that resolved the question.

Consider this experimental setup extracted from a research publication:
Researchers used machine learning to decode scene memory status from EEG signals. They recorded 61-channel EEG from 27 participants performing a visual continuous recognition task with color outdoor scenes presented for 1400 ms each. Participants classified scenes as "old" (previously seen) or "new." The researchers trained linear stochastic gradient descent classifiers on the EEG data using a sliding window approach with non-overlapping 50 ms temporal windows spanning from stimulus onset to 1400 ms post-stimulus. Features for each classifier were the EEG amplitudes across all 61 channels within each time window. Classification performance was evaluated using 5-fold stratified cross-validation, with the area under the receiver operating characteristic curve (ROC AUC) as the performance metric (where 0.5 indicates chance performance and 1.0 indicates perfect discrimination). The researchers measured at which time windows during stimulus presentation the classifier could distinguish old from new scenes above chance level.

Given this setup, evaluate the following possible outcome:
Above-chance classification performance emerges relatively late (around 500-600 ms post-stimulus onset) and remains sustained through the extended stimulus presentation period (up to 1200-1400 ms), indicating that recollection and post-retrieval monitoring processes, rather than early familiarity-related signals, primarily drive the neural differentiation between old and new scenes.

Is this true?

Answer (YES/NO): NO